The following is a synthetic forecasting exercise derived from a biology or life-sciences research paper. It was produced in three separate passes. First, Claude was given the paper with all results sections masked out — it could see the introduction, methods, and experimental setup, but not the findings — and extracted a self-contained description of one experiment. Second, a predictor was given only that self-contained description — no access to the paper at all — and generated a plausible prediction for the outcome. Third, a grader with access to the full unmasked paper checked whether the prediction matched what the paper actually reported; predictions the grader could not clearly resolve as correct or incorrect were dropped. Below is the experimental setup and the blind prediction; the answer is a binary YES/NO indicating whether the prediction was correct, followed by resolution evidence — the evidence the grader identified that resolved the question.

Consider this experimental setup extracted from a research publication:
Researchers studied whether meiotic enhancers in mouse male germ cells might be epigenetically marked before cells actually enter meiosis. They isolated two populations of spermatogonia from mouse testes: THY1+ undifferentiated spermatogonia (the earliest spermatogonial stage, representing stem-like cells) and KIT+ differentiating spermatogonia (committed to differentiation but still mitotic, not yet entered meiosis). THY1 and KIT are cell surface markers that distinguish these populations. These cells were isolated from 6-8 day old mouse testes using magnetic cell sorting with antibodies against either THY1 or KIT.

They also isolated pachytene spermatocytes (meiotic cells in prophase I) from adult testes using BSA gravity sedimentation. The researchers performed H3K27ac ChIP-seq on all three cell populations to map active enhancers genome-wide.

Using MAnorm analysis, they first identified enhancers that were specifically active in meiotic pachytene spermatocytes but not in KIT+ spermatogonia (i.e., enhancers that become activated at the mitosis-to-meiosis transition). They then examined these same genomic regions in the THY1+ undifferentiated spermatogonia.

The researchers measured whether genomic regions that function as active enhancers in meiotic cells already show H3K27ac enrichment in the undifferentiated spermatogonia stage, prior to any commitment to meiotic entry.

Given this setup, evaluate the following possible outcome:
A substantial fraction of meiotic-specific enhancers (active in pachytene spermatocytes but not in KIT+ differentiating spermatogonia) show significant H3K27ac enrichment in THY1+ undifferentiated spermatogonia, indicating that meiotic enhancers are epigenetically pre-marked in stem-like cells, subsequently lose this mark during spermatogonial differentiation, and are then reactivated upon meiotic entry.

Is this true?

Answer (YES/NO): NO